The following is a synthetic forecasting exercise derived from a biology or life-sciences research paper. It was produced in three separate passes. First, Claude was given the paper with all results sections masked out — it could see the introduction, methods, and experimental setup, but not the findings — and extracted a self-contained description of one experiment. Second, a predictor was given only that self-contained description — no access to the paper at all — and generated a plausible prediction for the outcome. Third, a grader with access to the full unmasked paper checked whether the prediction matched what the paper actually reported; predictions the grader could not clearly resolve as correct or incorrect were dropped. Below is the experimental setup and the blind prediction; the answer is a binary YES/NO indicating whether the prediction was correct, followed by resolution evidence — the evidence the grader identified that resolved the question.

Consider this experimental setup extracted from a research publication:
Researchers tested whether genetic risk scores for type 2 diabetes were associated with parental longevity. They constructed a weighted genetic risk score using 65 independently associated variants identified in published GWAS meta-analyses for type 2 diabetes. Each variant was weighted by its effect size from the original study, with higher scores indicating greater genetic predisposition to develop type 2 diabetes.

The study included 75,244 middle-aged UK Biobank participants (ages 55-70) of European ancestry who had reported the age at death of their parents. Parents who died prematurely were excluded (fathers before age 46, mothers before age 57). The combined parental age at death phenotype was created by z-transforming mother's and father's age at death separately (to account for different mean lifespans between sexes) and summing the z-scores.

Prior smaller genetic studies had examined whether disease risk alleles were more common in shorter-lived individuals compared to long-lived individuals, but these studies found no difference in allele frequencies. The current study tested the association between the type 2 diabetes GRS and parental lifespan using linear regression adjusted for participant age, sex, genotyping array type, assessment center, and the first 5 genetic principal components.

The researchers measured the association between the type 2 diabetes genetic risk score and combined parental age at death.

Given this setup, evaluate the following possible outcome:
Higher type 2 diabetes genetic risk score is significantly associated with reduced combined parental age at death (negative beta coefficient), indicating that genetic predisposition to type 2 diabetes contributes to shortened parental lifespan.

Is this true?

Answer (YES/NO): NO